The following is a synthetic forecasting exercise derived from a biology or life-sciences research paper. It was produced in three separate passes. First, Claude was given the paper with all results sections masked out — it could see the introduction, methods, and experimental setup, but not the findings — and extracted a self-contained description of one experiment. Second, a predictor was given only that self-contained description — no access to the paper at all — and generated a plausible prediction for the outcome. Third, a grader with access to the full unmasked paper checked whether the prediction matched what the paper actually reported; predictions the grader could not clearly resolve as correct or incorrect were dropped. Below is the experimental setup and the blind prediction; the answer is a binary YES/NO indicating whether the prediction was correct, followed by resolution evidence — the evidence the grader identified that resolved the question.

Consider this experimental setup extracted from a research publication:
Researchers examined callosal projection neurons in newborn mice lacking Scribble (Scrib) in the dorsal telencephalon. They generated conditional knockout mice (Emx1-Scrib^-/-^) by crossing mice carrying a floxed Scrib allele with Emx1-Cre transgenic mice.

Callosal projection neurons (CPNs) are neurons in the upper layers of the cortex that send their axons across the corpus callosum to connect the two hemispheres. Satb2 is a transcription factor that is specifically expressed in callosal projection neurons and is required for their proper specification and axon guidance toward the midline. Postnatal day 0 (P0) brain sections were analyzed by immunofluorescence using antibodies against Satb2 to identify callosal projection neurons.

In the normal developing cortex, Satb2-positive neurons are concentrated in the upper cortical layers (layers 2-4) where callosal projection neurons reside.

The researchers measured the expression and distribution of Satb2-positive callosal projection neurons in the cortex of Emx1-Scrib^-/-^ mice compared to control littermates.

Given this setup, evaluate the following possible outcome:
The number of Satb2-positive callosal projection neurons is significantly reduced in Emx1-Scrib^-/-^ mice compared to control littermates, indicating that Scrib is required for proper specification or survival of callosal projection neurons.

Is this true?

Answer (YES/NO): YES